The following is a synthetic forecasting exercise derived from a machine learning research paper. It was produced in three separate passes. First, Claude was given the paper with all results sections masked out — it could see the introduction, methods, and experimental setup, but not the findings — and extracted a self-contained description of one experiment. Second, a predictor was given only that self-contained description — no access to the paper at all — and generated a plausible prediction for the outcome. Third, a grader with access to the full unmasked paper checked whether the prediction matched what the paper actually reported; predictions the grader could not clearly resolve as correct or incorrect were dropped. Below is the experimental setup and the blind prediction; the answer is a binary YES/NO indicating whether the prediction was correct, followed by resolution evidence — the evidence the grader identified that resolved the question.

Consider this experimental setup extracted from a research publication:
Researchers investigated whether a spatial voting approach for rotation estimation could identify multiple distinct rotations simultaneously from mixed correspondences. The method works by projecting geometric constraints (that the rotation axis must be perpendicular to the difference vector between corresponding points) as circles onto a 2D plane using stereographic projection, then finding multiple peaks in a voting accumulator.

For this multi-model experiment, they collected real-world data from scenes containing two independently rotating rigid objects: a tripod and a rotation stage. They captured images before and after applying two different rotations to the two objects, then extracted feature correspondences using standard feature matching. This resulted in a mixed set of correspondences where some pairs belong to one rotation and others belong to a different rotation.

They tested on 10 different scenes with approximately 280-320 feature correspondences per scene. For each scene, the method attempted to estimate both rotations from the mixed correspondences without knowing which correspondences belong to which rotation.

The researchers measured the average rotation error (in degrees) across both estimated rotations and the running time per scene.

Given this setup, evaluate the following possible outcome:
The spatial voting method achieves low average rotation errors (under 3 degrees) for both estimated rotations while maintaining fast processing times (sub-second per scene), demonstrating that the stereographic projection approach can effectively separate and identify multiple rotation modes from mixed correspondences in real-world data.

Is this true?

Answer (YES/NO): YES